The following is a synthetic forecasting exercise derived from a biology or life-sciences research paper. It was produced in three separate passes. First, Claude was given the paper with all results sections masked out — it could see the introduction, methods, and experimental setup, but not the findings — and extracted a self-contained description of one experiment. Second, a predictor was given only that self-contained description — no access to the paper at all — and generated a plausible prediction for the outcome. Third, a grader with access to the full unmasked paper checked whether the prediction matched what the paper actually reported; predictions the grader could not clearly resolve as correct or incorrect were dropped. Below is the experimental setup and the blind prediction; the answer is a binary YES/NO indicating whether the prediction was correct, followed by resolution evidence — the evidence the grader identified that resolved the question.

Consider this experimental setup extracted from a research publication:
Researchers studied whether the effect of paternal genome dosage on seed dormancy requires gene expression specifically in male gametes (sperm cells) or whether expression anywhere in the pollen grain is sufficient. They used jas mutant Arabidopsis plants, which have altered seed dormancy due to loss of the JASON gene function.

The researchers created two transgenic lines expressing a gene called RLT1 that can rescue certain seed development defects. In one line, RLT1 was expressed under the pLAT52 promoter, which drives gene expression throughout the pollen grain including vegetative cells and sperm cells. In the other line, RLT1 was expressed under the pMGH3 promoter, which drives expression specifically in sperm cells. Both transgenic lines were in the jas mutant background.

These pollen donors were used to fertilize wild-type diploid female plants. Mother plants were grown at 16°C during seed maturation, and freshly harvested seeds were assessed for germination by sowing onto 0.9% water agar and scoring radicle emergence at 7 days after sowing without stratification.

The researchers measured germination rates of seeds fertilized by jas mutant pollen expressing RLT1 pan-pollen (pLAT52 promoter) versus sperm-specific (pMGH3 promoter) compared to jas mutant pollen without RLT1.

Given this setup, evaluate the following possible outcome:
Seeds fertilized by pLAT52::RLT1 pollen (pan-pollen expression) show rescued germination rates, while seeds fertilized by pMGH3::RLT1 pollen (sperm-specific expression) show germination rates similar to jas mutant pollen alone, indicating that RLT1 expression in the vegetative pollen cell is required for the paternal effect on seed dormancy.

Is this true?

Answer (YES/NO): YES